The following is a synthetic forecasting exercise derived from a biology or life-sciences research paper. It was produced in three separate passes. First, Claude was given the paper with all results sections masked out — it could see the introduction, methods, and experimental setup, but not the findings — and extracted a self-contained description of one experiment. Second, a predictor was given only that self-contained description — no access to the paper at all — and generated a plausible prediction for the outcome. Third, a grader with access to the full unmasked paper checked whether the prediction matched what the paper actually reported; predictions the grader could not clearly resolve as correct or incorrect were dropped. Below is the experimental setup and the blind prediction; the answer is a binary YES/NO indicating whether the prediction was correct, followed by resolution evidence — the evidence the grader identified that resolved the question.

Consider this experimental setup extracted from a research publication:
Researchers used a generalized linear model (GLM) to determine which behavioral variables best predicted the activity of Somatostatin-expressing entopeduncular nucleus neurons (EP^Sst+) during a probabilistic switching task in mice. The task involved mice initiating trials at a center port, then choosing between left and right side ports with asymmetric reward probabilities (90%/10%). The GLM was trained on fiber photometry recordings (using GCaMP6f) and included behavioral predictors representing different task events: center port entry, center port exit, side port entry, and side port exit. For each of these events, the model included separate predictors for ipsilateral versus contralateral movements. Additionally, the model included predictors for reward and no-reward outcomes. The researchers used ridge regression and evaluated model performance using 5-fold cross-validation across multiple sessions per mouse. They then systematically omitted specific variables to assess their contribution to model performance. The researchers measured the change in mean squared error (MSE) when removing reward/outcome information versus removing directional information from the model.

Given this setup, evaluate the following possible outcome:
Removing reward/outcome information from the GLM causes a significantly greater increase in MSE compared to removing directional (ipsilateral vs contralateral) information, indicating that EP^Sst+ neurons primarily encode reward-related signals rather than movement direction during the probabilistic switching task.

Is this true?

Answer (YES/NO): NO